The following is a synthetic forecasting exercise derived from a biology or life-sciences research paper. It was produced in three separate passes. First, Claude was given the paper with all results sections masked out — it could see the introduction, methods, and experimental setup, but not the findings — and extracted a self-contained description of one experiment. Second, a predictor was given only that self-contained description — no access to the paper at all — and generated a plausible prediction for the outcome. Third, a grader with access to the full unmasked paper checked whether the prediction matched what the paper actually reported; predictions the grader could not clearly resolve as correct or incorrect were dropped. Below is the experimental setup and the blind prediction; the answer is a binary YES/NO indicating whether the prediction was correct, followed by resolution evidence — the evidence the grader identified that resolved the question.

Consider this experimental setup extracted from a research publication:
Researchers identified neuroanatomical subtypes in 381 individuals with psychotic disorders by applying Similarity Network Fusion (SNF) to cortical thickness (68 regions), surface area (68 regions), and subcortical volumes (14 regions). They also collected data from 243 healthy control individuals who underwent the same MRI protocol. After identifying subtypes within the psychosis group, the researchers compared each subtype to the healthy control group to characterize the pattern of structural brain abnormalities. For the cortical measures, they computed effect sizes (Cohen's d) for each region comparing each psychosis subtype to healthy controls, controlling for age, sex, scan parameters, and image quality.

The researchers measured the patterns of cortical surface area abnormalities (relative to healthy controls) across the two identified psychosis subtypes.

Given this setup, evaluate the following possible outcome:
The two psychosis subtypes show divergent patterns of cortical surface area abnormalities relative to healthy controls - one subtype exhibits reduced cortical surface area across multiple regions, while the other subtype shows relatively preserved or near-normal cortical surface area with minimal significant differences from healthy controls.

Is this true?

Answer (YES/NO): NO